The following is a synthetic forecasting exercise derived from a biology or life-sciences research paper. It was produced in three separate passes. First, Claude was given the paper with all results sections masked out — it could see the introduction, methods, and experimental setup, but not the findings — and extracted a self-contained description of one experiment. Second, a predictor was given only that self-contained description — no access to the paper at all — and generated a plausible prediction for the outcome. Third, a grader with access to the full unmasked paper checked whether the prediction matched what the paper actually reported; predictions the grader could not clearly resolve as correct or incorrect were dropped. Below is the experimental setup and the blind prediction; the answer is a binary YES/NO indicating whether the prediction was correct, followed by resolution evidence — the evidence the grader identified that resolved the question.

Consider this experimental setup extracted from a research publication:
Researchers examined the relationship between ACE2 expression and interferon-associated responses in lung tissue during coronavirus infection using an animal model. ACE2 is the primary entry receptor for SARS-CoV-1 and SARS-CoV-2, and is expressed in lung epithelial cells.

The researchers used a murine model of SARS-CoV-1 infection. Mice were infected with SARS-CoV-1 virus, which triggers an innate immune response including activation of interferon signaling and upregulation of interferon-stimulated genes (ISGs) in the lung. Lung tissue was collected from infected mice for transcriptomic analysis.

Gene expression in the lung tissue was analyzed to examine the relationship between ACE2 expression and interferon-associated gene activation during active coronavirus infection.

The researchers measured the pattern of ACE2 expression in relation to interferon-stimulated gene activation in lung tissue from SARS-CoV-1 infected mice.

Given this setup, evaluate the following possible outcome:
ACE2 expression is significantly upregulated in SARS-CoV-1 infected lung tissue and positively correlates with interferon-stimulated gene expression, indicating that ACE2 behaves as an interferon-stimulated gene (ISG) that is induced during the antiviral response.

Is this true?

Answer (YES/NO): NO